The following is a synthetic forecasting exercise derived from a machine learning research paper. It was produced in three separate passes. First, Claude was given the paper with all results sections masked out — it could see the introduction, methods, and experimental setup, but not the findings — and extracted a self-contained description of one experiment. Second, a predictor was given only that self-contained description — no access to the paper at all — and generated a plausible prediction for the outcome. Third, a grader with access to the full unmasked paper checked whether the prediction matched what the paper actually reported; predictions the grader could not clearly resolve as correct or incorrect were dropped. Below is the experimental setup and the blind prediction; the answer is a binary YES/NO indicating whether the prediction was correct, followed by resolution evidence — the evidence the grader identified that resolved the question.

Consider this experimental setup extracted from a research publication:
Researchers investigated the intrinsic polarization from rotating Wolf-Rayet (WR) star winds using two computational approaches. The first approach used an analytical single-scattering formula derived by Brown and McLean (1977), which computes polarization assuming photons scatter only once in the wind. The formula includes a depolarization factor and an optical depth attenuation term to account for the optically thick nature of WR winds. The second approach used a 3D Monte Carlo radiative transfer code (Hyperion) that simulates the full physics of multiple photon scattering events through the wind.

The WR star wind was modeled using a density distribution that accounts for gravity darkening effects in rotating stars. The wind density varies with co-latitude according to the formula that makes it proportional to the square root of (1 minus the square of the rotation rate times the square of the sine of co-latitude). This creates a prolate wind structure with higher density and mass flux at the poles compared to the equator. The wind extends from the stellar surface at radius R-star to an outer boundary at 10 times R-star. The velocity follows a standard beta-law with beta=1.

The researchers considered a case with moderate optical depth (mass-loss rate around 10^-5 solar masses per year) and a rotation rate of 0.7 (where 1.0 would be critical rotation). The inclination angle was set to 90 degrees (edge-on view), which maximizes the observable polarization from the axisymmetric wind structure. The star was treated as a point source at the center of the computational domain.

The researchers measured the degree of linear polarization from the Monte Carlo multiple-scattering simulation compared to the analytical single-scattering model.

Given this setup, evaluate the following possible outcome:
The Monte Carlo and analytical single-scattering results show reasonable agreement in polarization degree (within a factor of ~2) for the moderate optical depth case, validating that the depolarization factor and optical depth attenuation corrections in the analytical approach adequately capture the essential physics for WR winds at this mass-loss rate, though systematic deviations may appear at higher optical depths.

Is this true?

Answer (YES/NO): NO